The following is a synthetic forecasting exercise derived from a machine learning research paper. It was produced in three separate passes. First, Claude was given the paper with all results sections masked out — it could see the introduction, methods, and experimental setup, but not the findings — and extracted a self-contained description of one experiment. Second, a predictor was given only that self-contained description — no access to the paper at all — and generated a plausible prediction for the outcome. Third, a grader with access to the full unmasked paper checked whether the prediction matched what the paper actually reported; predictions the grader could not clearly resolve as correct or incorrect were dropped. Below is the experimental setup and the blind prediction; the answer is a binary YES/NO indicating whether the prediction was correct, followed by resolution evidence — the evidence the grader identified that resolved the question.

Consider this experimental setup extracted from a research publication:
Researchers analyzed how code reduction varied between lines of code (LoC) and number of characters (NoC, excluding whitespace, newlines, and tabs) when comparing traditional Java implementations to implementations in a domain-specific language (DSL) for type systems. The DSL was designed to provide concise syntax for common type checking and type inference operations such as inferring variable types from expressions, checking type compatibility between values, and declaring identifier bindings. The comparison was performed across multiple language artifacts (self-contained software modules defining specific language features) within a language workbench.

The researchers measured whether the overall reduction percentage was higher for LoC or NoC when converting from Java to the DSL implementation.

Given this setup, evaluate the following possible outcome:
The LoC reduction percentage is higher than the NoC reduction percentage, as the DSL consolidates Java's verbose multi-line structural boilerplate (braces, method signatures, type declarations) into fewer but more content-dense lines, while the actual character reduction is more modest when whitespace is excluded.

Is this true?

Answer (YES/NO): NO